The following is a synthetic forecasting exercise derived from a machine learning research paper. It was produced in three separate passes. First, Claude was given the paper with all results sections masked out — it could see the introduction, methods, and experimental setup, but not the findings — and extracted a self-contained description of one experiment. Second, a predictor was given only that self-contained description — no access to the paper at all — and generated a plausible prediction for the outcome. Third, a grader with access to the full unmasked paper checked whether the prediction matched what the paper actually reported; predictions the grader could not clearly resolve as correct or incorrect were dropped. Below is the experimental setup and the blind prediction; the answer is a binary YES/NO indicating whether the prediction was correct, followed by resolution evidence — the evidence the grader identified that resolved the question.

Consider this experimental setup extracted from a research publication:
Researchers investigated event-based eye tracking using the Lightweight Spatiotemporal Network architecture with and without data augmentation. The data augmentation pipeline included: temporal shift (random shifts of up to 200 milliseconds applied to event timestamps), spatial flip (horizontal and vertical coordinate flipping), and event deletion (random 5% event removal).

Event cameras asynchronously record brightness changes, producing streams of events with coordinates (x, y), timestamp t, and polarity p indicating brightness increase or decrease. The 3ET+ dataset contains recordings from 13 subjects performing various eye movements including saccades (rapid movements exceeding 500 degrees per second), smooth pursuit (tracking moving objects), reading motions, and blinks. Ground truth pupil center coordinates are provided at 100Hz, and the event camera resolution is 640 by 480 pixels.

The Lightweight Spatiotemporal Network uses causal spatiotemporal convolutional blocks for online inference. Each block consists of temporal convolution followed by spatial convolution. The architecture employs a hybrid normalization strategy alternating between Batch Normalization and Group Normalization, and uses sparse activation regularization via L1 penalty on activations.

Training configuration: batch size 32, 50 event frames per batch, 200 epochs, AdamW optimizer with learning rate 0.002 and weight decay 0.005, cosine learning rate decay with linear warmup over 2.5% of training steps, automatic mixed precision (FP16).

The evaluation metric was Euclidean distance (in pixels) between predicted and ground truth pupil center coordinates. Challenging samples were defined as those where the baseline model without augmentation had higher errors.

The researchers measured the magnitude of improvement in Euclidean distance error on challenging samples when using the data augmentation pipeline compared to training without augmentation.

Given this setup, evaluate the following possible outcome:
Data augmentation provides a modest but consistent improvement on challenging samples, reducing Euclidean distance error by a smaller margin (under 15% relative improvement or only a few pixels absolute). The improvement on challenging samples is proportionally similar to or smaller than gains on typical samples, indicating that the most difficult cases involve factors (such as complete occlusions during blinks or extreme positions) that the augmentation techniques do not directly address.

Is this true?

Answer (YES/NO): NO